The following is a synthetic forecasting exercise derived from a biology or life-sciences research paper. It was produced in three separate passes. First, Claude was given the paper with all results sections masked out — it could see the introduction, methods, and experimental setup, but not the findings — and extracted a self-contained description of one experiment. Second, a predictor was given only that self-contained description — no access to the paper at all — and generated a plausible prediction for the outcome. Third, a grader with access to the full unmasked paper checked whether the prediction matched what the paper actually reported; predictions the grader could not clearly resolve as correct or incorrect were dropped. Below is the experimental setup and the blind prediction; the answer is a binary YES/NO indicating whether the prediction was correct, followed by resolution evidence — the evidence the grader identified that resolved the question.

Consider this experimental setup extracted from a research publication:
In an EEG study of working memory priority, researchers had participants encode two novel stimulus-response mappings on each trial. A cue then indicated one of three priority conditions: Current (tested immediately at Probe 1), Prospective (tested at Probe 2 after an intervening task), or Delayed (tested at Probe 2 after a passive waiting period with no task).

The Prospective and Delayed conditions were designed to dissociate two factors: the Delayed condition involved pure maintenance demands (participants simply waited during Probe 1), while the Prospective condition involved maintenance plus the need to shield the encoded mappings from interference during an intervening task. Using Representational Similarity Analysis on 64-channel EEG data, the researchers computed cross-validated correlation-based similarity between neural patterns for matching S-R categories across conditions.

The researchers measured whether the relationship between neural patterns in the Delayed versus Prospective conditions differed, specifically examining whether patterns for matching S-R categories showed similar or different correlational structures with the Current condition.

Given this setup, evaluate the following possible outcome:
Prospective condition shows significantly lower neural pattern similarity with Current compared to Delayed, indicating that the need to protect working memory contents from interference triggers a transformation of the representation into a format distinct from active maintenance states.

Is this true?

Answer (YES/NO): YES